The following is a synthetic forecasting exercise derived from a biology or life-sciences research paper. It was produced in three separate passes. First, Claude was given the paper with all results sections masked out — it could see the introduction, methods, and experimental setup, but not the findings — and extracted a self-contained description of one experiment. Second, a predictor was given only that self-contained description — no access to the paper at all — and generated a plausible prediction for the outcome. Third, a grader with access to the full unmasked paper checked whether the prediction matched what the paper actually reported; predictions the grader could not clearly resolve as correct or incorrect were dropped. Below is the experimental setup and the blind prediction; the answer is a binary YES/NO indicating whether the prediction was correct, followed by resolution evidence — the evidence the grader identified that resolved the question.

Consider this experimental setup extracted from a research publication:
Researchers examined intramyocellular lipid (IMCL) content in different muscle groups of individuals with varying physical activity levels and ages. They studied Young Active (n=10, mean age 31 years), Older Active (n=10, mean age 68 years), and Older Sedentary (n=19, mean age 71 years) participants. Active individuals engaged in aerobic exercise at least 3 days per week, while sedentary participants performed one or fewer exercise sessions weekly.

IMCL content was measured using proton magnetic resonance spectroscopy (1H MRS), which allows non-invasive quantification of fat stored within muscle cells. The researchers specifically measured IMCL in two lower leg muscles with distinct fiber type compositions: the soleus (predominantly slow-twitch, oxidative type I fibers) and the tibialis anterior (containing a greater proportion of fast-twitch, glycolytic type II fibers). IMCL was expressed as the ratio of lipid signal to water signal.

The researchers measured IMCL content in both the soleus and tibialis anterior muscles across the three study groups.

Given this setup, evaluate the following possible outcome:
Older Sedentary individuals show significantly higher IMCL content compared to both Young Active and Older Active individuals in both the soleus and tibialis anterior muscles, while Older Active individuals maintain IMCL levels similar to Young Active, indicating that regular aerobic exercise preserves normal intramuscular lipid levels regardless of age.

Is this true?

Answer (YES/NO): NO